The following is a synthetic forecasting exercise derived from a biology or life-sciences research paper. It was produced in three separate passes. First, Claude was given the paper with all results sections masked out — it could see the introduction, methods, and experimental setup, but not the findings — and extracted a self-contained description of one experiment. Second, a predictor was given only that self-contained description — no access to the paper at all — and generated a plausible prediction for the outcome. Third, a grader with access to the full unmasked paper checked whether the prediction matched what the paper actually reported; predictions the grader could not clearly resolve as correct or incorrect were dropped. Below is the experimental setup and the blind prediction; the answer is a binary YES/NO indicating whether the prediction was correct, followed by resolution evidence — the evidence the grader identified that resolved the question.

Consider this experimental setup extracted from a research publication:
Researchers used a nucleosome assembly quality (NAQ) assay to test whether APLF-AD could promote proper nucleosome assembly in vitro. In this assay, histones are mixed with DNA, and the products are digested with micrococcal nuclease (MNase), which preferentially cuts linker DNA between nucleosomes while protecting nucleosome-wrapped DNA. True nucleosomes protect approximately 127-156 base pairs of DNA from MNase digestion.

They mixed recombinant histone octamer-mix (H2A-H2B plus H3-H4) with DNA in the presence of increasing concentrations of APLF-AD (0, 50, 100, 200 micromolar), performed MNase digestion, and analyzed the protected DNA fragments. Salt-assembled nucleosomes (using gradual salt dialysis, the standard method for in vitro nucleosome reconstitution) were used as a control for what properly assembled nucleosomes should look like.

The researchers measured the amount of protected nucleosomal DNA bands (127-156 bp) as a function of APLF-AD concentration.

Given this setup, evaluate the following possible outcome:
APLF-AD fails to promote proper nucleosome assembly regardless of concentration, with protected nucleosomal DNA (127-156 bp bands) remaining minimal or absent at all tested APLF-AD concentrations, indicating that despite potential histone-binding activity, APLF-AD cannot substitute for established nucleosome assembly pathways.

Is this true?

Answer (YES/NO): NO